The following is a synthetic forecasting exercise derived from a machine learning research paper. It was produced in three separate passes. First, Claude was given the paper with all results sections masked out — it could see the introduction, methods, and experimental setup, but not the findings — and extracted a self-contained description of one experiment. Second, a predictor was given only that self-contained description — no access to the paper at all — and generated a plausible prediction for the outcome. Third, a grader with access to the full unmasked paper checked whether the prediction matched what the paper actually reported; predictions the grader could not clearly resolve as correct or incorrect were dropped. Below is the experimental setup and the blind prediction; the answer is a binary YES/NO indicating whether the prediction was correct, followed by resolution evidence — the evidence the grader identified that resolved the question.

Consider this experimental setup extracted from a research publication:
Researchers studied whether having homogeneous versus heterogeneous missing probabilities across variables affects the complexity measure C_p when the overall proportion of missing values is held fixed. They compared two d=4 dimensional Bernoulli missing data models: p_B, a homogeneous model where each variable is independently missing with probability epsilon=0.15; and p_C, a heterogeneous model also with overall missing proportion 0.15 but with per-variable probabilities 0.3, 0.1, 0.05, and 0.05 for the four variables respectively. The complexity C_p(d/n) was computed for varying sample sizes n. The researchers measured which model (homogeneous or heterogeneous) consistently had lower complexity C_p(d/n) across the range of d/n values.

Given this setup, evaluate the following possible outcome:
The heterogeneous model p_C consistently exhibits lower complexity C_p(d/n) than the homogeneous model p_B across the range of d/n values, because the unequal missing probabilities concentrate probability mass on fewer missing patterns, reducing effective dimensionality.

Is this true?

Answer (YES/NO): NO